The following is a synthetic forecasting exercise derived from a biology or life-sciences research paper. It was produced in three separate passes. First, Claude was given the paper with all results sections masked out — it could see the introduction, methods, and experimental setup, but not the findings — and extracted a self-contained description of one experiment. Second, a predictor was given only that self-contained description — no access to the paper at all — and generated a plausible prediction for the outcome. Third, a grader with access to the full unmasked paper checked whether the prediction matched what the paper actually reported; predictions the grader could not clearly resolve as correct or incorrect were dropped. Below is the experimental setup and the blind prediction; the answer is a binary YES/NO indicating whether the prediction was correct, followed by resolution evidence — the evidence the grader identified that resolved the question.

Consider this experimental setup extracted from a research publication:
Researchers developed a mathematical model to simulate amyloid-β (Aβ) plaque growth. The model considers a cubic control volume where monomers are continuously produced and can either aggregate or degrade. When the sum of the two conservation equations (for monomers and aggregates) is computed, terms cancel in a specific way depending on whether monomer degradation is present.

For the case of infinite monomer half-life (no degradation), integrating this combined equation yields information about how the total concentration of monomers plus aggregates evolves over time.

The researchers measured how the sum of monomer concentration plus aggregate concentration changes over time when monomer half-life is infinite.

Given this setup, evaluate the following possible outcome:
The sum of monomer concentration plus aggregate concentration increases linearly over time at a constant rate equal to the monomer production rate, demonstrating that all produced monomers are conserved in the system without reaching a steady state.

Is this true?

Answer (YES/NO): YES